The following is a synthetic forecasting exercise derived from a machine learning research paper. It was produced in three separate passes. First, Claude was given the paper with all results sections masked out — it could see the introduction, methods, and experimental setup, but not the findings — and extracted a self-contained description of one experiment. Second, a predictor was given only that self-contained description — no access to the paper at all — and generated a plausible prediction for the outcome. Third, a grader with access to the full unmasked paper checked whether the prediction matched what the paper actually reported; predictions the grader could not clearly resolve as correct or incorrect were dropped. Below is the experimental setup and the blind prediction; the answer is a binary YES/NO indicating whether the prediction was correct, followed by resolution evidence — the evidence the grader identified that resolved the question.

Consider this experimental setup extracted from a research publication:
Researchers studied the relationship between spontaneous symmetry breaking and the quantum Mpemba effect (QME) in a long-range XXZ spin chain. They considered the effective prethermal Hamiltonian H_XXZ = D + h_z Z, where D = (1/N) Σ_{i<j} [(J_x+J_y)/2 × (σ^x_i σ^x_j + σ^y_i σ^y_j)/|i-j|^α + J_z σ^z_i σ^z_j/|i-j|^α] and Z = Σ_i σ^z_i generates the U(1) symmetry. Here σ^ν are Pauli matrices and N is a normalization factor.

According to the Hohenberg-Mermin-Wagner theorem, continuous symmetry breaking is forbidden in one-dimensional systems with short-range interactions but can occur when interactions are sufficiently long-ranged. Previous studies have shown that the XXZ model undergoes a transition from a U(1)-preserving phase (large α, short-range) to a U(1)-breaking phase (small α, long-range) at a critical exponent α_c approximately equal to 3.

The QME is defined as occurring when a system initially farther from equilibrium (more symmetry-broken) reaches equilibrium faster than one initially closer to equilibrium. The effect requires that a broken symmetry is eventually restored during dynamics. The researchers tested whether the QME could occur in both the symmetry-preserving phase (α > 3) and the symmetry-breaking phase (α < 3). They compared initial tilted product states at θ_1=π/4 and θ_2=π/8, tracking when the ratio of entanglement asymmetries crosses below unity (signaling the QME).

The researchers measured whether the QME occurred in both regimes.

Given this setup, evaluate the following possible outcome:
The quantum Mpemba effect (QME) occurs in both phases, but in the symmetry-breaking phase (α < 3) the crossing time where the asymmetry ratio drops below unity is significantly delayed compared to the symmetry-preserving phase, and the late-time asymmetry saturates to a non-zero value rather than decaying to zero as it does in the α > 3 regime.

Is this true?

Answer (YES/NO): NO